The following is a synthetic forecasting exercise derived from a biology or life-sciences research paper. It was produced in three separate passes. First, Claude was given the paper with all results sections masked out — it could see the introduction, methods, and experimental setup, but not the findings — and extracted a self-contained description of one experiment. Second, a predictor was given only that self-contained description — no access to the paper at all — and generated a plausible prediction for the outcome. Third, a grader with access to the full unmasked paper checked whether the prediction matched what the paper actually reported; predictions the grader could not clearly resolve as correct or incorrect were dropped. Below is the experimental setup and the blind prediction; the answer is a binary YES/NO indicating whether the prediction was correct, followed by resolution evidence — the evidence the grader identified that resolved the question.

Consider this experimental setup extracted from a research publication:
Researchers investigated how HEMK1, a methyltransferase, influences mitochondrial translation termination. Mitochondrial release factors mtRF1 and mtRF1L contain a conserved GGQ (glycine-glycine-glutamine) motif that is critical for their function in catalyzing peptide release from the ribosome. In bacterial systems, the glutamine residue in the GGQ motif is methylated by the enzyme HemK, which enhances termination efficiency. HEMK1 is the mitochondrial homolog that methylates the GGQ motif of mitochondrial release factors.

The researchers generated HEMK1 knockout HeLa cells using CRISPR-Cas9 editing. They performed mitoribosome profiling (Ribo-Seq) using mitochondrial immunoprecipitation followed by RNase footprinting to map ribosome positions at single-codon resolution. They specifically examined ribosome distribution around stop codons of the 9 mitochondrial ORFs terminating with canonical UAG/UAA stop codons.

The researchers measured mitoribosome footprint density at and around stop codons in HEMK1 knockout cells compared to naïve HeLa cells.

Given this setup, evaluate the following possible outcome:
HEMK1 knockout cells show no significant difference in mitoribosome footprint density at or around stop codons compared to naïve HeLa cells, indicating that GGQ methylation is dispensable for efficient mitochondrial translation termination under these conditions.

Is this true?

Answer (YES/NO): NO